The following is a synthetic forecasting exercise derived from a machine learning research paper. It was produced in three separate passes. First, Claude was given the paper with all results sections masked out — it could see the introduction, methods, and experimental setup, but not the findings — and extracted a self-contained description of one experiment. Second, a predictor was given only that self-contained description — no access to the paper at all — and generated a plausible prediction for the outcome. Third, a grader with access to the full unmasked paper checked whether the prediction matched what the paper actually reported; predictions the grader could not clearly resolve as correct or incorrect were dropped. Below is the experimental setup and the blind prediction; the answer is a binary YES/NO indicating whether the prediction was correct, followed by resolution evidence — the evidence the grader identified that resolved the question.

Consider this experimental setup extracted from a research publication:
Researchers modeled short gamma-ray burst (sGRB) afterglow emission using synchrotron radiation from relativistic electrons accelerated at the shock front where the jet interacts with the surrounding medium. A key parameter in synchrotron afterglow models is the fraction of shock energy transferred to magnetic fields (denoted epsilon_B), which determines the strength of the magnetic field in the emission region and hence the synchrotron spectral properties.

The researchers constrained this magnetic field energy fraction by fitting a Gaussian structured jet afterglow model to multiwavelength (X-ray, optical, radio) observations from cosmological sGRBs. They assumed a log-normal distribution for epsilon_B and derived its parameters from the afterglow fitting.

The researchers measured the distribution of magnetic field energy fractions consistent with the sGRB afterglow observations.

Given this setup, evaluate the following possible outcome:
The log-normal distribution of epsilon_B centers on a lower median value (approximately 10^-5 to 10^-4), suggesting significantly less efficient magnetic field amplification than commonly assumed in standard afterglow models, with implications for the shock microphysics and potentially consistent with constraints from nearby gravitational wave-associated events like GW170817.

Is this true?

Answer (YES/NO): NO